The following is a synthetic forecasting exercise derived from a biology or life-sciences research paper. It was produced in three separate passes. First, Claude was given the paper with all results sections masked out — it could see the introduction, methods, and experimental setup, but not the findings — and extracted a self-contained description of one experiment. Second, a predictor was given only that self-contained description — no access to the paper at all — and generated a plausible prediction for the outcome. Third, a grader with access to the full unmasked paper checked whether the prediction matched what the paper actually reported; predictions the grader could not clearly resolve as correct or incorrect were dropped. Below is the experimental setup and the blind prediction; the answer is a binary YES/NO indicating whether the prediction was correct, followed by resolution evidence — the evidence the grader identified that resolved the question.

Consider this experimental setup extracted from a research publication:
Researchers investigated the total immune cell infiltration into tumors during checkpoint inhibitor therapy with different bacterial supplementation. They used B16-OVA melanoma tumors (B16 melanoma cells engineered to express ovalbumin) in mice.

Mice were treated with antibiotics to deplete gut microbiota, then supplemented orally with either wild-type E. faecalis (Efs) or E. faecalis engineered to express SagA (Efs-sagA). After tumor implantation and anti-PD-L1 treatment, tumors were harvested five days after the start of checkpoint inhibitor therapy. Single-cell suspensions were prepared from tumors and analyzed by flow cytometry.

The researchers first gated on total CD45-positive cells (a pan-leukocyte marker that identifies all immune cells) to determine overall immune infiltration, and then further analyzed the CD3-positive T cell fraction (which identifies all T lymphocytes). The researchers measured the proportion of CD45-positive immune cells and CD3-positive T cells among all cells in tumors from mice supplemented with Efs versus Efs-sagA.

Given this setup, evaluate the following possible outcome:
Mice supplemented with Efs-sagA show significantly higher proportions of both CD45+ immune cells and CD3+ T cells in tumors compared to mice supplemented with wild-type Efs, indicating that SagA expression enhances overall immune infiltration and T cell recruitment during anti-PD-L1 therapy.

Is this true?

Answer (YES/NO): NO